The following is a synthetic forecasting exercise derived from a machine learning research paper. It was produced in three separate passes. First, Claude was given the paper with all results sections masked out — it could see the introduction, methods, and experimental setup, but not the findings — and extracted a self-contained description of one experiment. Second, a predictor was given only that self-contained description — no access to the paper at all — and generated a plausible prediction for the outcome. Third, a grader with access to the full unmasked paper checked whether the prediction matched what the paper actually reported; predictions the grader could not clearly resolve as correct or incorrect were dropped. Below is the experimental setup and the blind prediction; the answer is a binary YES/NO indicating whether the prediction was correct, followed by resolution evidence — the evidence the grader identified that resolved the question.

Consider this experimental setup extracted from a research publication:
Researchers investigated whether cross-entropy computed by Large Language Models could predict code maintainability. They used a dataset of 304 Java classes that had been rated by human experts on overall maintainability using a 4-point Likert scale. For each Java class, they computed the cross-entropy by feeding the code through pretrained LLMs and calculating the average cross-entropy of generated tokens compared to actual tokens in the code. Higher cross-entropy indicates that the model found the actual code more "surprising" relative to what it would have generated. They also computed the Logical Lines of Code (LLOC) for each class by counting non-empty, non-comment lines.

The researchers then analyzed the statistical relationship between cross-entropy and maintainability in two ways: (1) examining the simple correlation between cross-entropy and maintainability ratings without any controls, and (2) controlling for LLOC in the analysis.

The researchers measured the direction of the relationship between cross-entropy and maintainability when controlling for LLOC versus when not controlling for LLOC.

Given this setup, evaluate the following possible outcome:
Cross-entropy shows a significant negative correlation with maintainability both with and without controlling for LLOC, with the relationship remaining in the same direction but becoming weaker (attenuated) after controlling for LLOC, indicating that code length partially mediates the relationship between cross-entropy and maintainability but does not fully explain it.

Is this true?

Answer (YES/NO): NO